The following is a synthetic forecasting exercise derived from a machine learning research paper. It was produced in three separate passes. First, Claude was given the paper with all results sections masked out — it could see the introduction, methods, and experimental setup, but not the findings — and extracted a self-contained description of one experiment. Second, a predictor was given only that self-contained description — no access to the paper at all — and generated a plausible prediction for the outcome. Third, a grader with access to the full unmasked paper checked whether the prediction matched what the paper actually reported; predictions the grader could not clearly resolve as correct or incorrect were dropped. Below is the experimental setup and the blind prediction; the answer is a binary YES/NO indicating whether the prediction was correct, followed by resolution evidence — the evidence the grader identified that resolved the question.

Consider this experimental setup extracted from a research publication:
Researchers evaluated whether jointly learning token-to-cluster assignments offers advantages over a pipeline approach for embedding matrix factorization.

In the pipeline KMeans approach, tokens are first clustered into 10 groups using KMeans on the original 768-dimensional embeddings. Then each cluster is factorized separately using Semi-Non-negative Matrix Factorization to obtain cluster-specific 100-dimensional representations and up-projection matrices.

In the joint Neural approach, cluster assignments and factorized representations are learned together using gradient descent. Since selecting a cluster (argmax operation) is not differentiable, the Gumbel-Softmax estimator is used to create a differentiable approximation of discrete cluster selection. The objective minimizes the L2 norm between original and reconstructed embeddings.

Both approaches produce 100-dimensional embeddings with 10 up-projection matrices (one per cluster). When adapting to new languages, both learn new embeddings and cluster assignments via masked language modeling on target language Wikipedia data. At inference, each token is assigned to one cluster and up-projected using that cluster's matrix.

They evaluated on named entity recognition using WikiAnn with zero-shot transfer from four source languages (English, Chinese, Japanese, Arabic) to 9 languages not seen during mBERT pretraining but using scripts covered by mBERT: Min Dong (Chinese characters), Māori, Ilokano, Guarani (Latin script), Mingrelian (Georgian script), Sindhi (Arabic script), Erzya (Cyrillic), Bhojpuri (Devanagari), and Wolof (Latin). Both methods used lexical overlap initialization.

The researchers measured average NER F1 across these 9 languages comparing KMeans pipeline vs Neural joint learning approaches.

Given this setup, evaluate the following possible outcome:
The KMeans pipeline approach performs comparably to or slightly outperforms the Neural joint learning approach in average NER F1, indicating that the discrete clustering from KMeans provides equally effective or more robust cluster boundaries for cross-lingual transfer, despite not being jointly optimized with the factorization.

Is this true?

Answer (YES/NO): YES